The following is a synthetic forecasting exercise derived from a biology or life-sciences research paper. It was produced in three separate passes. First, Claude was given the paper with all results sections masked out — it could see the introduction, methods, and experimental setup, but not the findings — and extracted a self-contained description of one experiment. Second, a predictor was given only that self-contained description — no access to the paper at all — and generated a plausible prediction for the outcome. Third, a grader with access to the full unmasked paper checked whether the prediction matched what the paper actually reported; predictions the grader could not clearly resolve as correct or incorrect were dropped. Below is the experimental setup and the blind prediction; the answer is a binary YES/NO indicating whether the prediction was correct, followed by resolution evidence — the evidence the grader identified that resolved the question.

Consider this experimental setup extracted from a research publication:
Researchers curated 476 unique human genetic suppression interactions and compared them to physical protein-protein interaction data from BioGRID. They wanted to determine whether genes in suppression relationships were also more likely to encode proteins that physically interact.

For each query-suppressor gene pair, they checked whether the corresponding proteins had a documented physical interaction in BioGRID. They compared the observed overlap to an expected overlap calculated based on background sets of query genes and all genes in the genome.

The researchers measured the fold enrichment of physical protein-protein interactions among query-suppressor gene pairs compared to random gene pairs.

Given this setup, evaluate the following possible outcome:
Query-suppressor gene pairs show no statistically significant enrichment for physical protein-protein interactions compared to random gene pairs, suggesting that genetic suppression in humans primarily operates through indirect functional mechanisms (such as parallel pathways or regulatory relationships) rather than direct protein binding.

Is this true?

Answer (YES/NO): NO